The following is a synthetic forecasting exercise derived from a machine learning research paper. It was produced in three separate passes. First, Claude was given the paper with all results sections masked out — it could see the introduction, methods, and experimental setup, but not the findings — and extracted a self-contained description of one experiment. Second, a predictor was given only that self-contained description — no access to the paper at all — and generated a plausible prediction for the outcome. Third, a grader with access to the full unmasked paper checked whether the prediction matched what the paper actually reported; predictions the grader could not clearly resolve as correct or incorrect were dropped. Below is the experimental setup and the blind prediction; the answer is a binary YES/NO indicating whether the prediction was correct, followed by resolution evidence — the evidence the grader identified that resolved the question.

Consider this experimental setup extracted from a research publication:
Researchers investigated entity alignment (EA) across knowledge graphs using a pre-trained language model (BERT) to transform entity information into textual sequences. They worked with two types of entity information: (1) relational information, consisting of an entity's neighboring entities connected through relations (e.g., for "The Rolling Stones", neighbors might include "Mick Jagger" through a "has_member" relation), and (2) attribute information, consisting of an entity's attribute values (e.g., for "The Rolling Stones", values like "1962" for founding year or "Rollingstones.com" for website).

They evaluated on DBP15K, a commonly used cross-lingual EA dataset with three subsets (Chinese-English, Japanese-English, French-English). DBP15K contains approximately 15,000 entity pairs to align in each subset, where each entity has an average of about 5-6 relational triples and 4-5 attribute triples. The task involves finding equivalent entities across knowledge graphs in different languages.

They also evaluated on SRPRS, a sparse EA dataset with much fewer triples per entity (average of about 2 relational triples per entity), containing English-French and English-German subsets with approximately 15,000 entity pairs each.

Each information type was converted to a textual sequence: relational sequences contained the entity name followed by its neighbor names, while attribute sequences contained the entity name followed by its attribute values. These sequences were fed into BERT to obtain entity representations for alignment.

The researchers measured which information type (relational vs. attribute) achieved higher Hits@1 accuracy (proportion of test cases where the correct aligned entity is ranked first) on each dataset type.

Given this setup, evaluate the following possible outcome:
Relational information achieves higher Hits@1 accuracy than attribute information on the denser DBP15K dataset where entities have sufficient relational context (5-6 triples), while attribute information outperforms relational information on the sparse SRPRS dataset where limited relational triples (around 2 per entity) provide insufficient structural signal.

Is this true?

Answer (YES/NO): NO